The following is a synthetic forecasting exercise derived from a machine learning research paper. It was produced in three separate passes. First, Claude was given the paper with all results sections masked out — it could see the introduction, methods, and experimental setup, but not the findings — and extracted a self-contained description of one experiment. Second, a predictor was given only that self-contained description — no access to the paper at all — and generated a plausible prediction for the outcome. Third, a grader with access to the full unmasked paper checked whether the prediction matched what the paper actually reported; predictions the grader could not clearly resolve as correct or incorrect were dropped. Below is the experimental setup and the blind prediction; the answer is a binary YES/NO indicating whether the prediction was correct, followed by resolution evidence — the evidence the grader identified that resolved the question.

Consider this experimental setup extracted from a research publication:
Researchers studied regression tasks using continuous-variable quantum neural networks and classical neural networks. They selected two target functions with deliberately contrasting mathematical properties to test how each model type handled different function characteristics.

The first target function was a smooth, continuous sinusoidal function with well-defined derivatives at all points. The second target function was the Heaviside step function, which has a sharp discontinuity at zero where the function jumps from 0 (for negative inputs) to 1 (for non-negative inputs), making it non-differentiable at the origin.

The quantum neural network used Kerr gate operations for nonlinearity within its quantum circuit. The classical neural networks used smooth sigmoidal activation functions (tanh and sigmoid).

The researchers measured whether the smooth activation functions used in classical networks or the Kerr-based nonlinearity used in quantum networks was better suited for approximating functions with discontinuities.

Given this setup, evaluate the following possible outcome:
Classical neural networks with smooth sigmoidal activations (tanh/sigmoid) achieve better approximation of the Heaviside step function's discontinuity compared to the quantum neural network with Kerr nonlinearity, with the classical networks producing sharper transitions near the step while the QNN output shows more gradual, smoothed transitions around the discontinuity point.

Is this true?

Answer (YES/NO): YES